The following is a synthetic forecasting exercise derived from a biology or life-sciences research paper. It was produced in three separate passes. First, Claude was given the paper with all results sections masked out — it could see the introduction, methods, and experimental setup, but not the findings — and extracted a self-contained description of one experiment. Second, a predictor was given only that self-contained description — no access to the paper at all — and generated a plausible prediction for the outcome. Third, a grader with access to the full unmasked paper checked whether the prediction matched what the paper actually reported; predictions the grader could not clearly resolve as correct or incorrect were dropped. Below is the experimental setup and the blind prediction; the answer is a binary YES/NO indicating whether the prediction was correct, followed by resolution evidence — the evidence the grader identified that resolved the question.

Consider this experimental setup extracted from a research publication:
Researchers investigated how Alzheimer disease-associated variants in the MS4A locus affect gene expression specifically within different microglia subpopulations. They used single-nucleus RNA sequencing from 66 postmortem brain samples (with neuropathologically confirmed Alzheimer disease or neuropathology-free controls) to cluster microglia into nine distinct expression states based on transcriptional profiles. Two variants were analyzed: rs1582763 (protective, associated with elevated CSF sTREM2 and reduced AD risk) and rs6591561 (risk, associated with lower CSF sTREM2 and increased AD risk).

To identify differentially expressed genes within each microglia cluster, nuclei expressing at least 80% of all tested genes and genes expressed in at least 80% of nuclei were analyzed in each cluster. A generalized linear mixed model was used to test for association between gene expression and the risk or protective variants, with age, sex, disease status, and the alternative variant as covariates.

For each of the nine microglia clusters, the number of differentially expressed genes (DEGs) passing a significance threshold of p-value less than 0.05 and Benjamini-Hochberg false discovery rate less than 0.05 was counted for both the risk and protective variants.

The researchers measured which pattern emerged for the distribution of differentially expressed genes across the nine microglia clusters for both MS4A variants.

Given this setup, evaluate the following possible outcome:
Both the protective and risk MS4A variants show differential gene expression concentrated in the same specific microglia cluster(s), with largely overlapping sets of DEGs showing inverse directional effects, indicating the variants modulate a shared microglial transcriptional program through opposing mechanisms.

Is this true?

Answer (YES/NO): YES